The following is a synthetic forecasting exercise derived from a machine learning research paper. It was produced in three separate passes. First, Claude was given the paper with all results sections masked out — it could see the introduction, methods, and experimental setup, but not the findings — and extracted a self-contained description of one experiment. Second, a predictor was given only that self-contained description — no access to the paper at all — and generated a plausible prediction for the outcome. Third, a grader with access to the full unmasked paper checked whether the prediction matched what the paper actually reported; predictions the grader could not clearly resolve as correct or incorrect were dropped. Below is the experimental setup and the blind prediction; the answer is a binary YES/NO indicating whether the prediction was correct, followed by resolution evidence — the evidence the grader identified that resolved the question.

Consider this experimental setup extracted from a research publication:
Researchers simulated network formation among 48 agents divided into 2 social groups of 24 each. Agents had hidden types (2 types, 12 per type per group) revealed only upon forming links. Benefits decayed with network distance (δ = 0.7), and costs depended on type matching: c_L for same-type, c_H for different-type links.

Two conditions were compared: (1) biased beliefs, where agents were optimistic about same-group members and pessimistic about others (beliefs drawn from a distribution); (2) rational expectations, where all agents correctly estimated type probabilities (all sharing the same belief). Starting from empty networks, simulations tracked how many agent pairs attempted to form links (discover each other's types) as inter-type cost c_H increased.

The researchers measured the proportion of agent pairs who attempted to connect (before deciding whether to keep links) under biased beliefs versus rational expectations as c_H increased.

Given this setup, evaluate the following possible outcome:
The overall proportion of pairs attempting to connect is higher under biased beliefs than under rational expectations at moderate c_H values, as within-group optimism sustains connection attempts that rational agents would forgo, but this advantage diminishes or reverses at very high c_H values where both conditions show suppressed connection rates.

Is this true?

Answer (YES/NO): NO